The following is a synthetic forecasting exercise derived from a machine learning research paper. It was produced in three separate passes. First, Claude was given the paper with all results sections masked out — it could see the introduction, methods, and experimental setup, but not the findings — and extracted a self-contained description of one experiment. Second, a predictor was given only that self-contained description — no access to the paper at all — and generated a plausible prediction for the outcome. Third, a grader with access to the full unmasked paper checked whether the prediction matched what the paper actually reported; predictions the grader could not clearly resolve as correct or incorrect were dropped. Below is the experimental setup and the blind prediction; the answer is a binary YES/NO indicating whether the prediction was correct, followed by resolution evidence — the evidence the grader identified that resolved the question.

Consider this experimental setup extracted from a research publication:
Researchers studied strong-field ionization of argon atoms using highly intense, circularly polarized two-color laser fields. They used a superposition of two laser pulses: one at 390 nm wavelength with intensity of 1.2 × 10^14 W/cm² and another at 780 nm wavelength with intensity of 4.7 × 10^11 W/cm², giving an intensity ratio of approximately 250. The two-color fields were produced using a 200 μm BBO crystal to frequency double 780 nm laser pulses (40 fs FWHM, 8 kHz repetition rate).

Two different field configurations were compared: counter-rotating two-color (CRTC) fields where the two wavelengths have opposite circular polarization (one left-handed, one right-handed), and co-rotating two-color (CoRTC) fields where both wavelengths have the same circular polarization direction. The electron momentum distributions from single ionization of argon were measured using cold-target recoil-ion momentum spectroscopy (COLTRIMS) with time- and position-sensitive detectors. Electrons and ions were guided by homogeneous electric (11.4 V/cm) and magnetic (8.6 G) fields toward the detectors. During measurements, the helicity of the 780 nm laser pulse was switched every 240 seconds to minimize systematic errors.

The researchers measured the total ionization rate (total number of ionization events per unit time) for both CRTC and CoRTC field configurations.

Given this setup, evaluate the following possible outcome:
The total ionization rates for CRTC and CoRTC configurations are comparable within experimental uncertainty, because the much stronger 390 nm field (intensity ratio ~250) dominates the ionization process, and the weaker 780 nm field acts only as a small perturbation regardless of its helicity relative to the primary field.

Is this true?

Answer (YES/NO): YES